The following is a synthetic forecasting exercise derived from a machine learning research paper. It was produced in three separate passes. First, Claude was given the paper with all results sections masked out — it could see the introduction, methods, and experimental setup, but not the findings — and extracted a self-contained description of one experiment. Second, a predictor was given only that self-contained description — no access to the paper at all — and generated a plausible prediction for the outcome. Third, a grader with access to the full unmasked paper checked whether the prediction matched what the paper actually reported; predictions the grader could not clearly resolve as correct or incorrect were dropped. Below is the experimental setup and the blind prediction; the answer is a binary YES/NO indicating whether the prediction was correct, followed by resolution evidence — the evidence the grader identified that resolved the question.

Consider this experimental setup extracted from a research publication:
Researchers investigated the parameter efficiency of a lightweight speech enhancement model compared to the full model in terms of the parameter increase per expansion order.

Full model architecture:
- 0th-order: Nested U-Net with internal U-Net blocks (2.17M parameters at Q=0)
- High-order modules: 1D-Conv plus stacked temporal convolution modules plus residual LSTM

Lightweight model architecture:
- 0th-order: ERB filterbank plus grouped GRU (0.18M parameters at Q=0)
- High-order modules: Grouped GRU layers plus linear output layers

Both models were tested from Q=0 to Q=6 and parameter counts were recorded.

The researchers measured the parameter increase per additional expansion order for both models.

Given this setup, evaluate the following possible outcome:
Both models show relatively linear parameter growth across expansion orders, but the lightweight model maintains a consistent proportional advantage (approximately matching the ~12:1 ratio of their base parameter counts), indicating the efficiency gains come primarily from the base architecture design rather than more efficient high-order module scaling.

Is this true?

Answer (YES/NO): NO